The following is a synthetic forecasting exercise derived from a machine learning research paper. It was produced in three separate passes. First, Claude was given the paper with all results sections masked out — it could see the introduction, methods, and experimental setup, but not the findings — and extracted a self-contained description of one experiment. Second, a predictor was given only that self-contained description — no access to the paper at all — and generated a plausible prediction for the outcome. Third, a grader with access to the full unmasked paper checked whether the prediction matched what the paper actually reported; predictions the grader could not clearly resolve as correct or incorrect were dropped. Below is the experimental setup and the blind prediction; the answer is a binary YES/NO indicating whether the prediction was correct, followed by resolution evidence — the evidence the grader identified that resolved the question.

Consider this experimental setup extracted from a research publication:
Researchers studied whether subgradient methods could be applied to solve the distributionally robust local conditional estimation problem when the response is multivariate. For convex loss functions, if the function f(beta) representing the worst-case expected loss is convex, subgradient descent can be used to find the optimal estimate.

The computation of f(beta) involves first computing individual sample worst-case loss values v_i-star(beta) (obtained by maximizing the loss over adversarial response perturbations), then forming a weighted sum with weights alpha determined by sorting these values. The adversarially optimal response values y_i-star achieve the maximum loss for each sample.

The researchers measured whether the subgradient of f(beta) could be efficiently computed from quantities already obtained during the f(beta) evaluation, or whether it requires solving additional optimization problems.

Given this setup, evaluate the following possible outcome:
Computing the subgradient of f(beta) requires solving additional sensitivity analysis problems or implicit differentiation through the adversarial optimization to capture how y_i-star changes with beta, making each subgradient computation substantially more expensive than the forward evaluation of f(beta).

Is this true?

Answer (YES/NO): NO